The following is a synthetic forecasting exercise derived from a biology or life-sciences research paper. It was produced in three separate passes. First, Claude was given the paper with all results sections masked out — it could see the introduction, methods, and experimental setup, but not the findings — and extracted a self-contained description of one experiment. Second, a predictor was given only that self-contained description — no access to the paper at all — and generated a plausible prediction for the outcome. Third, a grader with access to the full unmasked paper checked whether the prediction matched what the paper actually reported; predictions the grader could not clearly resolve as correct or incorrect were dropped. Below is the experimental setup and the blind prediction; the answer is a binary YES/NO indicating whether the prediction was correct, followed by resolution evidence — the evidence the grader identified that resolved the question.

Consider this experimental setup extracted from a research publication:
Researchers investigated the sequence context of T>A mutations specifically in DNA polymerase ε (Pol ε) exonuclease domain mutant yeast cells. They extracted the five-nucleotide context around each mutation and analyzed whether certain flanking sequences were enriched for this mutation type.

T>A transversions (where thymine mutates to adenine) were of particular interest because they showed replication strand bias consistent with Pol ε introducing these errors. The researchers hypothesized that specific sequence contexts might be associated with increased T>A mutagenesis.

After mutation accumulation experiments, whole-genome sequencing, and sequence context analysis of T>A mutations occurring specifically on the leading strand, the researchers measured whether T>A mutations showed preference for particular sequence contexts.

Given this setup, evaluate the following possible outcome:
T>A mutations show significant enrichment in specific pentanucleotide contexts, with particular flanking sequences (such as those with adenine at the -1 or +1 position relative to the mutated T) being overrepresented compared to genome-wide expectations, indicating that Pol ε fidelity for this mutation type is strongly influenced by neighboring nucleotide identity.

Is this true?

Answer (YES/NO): YES